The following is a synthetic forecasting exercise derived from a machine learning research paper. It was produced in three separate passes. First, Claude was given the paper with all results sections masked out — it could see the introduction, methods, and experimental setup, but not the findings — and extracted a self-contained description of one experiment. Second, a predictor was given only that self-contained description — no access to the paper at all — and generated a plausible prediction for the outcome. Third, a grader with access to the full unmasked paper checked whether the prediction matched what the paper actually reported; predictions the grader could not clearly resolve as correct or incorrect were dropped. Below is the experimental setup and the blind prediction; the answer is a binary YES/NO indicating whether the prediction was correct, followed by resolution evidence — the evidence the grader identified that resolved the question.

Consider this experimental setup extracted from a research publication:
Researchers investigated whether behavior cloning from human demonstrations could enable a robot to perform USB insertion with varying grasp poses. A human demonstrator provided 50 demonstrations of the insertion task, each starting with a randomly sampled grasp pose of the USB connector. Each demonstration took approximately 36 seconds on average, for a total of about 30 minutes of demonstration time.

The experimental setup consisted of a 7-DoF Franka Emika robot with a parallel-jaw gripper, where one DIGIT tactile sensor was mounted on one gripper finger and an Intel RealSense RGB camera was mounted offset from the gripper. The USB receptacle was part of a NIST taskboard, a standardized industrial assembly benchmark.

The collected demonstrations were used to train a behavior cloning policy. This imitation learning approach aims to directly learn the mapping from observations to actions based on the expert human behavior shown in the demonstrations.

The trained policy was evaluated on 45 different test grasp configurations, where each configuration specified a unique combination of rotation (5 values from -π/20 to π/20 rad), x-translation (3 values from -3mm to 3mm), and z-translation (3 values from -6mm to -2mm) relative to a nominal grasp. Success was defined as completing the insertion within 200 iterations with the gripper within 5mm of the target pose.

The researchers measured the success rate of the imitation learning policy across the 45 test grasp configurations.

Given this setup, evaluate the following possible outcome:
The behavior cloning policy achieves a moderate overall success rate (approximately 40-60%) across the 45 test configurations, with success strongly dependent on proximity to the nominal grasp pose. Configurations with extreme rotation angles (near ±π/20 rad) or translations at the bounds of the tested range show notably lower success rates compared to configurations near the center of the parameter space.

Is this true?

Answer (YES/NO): NO